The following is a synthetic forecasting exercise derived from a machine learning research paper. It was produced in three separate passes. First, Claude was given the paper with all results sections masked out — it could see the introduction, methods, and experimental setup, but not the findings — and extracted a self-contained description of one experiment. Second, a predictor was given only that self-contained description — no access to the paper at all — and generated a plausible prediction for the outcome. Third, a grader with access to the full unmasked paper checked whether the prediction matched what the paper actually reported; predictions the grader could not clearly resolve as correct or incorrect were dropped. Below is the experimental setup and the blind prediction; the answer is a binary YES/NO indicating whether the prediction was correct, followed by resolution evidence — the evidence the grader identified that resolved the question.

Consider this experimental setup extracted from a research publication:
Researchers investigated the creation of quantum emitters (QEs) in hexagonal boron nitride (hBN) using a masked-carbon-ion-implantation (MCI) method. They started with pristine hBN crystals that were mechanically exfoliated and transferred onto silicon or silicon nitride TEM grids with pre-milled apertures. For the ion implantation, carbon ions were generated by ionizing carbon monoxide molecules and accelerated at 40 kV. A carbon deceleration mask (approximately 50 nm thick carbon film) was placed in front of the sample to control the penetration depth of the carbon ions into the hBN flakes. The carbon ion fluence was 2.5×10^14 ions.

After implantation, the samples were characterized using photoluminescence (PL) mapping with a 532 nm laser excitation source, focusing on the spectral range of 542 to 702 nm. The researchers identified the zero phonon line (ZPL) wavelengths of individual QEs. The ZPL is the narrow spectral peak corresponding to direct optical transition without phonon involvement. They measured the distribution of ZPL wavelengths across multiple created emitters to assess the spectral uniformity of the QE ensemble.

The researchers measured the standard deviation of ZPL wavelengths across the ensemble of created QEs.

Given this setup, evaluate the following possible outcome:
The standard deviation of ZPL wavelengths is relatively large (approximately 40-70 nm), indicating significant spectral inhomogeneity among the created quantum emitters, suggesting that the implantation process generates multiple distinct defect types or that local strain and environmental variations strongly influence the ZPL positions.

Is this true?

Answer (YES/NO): NO